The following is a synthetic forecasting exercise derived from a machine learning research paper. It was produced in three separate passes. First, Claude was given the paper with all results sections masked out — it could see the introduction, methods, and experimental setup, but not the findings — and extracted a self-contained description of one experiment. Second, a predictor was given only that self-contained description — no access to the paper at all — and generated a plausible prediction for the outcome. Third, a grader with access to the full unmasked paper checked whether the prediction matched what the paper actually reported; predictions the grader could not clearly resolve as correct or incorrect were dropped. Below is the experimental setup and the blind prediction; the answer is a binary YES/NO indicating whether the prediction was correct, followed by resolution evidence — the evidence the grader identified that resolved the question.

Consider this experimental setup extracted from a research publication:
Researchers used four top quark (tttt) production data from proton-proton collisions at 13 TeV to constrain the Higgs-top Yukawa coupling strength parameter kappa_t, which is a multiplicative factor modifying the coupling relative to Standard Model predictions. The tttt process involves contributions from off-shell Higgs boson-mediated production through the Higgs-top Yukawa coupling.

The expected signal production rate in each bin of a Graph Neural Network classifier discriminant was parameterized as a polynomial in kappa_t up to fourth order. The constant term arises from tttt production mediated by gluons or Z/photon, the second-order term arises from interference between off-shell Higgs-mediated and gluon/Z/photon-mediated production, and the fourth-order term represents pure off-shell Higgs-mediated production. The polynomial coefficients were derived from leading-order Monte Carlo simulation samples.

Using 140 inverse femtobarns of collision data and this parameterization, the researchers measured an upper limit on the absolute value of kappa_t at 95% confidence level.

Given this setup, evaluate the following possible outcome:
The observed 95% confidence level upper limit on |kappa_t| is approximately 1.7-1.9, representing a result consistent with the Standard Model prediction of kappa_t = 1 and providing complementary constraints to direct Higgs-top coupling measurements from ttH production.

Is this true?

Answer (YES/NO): NO